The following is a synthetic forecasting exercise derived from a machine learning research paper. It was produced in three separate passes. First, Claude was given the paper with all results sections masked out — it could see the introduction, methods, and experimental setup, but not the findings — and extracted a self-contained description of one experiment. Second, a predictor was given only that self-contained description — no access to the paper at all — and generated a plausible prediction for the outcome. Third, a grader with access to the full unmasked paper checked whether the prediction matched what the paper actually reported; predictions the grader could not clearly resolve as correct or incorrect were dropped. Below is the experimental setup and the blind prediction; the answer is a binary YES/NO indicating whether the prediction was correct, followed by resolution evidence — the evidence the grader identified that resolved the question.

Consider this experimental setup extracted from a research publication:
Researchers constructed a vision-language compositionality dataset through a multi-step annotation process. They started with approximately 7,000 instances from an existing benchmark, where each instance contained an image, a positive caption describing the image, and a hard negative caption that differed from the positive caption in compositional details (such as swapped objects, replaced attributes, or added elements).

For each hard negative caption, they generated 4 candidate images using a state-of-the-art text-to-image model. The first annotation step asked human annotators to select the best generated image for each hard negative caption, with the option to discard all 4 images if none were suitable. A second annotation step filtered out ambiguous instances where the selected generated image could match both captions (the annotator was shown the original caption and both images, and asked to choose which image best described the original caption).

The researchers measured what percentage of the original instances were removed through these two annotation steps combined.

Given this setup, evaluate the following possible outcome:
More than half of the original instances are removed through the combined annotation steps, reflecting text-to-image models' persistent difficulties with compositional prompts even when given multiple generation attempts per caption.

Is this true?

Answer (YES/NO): YES